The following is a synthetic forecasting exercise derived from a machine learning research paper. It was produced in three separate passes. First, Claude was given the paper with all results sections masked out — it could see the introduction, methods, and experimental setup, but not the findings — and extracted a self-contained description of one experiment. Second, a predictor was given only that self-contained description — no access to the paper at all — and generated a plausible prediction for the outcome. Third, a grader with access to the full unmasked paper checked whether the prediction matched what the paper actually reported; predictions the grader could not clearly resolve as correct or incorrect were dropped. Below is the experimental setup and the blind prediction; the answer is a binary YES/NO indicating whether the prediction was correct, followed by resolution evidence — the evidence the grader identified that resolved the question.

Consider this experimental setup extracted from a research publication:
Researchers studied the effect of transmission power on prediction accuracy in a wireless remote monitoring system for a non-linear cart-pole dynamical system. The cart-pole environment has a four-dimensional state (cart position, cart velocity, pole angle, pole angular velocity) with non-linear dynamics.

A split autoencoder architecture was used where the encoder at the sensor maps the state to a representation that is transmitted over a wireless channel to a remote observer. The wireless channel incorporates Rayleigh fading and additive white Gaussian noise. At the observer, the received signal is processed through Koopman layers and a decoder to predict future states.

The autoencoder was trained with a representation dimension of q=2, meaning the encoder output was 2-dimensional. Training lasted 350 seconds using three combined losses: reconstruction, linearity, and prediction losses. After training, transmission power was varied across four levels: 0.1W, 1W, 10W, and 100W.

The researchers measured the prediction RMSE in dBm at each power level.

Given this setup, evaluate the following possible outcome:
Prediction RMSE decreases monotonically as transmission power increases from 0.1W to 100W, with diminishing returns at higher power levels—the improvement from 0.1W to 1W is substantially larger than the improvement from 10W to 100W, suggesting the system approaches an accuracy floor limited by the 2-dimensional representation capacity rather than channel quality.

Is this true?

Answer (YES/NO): NO